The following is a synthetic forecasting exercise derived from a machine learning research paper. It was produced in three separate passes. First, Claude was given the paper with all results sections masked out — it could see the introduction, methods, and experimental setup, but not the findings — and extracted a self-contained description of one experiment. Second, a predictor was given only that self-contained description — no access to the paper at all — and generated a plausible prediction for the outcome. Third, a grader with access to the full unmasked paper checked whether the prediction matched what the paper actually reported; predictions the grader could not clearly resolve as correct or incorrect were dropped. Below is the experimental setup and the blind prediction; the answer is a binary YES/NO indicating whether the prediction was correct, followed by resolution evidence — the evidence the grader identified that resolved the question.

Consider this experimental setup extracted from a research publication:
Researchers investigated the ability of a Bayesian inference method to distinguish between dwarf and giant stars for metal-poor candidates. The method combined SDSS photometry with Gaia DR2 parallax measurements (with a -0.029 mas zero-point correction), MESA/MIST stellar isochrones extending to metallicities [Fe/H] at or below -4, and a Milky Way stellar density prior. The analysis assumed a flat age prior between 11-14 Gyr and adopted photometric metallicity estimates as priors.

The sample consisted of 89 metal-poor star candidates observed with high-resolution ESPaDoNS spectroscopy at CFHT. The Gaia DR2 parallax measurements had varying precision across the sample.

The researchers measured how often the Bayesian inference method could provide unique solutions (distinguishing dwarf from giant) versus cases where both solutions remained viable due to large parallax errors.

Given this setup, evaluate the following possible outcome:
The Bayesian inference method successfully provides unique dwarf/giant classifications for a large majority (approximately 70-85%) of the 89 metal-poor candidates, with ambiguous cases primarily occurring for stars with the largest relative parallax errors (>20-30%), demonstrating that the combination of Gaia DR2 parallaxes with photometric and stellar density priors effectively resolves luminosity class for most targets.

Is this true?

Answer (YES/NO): NO